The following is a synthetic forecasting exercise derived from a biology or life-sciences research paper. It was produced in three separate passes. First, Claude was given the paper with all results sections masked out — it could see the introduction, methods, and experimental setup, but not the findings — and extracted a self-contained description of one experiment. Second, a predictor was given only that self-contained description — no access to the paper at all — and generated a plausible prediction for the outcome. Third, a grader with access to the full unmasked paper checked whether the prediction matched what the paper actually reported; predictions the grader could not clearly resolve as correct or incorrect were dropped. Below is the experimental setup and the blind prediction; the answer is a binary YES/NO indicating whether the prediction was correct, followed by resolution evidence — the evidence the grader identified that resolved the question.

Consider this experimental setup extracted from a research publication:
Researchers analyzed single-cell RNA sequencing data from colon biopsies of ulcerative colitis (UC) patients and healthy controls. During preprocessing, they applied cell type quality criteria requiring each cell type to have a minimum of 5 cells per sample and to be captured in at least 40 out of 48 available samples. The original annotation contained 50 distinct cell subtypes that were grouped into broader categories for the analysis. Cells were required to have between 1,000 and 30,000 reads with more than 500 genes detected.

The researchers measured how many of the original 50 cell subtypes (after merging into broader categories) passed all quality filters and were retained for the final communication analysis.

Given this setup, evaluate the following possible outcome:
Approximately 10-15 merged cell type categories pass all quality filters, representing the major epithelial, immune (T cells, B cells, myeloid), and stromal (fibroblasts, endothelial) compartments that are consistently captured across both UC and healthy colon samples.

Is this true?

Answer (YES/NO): YES